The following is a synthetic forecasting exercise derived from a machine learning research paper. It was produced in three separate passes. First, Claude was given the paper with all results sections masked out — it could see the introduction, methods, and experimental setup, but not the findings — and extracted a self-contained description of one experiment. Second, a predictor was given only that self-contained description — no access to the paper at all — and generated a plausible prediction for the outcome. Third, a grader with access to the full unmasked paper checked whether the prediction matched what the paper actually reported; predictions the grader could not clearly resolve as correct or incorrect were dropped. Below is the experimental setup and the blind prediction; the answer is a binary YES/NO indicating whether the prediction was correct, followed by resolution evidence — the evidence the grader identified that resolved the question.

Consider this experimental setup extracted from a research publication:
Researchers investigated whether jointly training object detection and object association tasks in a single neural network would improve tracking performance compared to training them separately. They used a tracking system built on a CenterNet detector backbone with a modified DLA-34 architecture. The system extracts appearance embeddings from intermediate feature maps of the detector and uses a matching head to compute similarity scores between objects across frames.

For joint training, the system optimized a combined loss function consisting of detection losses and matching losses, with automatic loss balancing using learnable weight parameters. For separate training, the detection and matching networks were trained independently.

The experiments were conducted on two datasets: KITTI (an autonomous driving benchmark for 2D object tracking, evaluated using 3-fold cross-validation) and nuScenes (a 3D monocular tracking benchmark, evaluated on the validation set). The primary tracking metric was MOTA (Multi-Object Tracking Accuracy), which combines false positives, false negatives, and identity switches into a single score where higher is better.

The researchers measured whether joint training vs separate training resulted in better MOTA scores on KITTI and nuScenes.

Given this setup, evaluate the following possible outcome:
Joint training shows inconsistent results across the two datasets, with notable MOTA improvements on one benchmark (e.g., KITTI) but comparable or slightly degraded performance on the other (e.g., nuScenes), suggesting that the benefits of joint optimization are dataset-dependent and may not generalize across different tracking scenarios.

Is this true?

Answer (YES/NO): NO